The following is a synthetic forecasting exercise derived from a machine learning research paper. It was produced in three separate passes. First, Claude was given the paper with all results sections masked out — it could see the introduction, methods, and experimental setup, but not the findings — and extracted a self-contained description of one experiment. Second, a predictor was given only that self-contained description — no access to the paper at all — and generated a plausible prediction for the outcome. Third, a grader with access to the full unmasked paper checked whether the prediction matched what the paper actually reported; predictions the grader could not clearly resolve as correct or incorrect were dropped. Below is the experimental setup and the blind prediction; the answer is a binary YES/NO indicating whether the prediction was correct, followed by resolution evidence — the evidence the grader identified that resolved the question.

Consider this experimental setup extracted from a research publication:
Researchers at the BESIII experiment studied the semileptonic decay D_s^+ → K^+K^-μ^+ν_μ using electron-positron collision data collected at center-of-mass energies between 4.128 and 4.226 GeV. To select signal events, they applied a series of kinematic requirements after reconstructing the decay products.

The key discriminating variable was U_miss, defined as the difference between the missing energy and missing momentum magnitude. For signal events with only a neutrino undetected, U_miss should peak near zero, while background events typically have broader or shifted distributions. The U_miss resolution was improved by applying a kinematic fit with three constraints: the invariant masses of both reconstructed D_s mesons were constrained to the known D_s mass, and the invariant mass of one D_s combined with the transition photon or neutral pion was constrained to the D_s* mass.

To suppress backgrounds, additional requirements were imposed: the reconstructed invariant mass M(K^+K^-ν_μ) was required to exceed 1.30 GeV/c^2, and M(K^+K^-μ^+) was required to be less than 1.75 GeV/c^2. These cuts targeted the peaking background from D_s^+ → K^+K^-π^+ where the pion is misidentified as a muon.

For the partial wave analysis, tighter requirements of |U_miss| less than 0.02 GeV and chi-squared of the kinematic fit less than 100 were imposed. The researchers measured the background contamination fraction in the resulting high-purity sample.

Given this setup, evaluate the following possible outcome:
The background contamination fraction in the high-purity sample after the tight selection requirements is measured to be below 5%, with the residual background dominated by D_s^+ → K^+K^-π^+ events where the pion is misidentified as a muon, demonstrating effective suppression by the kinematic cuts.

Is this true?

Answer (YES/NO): NO